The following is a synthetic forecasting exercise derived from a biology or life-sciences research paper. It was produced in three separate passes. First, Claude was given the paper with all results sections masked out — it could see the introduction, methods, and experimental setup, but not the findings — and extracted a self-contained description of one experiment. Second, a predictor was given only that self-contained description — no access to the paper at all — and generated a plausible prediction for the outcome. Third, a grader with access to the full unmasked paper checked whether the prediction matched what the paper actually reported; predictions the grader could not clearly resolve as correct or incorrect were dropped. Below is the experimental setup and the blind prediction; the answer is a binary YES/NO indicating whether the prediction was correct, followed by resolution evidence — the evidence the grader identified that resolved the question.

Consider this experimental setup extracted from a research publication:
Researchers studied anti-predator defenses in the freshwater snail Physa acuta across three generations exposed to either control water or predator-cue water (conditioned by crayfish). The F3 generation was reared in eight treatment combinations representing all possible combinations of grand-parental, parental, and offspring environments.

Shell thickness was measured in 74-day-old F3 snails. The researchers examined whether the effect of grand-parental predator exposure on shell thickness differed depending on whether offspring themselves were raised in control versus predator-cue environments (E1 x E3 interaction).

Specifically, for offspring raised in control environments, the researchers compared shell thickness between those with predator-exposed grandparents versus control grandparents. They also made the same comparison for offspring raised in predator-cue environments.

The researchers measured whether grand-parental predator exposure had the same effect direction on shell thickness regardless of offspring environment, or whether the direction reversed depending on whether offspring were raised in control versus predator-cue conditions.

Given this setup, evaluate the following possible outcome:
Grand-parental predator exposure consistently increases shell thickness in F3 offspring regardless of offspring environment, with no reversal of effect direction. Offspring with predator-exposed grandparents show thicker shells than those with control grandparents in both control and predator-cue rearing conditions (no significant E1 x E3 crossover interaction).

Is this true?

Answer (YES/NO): NO